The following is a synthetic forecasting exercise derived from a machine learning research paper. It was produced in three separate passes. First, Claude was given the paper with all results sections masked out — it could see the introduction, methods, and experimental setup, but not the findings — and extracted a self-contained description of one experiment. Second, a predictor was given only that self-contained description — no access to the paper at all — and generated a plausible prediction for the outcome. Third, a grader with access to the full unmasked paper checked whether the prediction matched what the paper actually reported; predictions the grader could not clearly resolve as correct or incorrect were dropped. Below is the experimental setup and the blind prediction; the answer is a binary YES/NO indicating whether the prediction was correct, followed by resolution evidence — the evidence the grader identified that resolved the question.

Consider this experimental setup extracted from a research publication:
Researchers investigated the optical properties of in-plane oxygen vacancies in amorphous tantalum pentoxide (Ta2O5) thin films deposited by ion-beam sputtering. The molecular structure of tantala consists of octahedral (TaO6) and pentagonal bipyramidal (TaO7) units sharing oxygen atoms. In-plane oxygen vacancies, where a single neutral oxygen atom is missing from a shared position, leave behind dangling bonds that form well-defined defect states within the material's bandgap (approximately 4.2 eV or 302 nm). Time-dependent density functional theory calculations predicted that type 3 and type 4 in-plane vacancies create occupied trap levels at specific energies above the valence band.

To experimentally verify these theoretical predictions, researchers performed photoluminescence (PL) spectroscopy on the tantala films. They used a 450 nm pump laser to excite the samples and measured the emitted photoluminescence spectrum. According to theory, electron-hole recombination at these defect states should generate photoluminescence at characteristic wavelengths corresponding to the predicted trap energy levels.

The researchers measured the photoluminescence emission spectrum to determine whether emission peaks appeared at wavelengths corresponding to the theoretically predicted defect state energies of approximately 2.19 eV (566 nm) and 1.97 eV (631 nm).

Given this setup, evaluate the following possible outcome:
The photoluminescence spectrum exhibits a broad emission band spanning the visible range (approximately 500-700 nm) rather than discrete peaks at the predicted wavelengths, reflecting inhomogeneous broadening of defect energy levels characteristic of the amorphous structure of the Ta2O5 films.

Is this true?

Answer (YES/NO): NO